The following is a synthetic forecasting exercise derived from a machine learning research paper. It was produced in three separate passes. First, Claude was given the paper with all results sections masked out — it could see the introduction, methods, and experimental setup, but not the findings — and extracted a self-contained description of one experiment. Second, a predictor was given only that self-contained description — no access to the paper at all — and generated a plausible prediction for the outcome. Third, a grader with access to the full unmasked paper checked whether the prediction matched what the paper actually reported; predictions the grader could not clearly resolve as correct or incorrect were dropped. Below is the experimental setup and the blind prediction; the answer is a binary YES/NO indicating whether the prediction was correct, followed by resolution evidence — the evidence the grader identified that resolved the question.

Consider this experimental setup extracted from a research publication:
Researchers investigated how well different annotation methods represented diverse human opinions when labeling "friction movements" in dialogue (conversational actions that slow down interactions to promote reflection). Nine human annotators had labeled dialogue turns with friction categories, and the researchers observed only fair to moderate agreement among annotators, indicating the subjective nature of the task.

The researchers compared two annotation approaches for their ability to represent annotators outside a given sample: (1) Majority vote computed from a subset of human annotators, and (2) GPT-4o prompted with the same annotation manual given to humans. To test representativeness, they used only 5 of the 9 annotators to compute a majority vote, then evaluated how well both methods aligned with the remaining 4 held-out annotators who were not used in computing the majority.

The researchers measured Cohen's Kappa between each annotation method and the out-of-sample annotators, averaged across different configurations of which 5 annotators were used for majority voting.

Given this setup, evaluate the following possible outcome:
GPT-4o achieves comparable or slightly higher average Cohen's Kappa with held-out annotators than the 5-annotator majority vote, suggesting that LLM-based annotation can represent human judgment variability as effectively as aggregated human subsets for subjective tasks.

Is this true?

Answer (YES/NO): YES